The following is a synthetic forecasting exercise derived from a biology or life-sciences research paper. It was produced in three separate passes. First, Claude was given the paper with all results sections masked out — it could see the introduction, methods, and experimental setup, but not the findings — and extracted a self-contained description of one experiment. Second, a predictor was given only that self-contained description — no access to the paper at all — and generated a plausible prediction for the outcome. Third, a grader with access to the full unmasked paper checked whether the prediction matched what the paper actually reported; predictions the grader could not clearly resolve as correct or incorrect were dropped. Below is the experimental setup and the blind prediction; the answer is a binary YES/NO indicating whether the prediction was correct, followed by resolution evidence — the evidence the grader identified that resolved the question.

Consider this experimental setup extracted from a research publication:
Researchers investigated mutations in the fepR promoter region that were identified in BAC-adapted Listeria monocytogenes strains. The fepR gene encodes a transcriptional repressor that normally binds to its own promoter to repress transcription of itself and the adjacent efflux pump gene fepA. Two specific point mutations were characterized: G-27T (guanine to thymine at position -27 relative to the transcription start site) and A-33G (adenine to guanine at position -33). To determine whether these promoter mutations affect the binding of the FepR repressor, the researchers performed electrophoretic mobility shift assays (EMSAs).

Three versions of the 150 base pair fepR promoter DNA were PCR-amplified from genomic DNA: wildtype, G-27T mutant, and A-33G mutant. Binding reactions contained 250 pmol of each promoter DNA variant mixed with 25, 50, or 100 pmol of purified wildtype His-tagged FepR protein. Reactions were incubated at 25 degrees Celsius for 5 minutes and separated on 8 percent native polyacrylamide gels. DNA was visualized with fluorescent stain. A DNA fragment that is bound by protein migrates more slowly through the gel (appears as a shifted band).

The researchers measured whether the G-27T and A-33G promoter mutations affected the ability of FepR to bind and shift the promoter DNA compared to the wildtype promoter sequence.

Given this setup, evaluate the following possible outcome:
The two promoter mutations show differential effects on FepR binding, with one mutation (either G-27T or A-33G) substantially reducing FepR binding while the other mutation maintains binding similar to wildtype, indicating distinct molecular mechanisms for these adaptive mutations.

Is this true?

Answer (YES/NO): NO